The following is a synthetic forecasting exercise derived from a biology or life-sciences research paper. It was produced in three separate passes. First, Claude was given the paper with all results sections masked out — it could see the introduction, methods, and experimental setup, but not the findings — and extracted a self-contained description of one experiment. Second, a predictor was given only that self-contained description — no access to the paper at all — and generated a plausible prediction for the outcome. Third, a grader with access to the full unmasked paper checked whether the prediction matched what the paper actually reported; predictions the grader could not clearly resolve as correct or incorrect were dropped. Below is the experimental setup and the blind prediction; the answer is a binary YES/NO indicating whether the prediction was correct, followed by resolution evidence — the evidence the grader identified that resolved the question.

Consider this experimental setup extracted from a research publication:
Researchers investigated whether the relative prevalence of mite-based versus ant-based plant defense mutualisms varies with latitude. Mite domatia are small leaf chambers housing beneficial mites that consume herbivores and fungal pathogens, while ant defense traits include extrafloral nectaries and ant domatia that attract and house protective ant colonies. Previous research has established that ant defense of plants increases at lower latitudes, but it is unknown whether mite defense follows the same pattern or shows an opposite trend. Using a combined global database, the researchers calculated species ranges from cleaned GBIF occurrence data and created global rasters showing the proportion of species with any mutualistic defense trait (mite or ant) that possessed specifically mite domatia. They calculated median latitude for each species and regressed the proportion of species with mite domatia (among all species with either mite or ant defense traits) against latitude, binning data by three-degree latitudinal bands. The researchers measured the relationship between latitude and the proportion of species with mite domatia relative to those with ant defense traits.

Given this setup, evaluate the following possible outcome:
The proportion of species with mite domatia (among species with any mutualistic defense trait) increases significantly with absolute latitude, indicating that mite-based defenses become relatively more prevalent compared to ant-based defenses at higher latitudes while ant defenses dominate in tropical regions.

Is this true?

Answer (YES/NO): YES